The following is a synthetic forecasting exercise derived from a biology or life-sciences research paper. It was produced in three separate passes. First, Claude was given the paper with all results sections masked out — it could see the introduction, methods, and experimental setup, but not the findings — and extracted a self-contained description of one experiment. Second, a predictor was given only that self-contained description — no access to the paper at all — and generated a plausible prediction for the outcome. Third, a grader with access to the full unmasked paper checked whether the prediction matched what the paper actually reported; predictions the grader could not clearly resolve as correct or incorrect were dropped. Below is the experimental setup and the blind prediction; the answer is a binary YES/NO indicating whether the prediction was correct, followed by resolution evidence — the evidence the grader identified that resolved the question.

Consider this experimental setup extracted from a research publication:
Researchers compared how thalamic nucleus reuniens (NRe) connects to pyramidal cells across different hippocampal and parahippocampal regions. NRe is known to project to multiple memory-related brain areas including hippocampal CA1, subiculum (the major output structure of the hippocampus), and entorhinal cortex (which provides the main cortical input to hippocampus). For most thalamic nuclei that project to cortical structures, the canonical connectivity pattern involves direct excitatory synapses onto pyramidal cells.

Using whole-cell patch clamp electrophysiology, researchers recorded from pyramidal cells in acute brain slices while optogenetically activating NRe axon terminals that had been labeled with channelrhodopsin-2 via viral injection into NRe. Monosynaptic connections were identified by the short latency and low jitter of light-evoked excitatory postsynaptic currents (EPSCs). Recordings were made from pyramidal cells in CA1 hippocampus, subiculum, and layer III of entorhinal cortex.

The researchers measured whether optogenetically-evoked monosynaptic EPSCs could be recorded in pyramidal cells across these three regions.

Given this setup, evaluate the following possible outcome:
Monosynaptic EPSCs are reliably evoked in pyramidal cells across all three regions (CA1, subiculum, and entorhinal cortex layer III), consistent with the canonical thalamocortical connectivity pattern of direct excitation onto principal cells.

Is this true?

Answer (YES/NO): NO